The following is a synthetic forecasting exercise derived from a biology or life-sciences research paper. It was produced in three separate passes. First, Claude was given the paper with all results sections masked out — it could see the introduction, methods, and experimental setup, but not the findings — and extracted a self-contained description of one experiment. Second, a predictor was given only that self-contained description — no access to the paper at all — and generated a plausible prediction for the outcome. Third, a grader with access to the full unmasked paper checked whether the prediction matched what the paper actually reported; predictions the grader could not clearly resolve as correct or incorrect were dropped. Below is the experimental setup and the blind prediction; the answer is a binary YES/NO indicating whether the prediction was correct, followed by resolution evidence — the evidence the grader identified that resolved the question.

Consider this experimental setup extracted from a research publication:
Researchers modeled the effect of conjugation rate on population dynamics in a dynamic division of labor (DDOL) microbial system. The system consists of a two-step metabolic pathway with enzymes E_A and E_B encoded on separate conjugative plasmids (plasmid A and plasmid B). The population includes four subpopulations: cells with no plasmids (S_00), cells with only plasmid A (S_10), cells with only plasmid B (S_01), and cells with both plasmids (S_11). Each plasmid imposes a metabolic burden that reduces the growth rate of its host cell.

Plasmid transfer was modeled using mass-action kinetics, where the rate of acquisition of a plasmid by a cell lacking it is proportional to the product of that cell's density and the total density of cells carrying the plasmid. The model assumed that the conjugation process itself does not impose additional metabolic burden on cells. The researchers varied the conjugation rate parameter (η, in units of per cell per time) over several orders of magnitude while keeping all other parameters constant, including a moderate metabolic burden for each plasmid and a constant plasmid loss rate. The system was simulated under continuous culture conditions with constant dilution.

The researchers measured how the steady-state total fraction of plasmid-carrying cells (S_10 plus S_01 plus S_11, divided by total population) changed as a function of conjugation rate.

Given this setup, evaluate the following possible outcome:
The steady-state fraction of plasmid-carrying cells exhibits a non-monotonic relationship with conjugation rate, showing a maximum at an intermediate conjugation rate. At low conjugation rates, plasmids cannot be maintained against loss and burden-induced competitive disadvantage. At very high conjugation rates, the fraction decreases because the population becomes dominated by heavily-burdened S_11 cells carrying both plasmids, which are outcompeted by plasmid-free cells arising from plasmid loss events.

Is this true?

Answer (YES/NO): NO